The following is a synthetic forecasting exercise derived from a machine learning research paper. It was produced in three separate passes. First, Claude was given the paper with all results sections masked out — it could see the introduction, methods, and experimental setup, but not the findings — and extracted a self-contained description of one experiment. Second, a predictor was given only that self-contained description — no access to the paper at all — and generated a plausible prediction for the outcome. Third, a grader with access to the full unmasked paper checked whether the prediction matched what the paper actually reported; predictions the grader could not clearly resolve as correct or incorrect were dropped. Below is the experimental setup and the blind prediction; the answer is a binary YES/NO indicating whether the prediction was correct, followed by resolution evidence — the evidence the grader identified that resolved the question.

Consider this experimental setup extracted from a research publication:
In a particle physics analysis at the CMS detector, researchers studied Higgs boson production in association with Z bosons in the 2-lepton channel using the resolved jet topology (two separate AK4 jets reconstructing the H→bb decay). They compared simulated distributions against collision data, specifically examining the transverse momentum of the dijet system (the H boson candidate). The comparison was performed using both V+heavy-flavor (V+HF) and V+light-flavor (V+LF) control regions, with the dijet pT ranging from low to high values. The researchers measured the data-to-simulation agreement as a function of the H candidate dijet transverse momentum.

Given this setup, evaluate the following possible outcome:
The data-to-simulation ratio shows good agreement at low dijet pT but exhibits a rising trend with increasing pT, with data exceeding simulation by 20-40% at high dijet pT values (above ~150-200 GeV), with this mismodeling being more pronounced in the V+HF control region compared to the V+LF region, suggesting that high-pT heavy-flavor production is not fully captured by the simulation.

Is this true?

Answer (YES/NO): NO